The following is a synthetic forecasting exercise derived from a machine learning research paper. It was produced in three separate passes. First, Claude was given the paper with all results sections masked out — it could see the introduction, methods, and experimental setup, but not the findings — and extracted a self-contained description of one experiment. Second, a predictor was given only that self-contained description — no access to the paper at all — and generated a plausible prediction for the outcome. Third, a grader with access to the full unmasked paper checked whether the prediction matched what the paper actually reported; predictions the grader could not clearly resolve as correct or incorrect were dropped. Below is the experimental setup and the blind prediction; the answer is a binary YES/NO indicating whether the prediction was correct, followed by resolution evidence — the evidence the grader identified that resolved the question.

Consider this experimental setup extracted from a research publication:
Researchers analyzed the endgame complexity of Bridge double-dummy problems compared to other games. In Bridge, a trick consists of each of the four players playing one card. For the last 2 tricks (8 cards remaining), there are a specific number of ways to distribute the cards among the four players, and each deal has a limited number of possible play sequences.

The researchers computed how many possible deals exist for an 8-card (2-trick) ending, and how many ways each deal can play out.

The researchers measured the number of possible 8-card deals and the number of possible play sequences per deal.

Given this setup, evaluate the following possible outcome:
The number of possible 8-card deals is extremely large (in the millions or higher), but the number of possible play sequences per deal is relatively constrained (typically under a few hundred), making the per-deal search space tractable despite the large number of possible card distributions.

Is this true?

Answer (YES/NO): YES